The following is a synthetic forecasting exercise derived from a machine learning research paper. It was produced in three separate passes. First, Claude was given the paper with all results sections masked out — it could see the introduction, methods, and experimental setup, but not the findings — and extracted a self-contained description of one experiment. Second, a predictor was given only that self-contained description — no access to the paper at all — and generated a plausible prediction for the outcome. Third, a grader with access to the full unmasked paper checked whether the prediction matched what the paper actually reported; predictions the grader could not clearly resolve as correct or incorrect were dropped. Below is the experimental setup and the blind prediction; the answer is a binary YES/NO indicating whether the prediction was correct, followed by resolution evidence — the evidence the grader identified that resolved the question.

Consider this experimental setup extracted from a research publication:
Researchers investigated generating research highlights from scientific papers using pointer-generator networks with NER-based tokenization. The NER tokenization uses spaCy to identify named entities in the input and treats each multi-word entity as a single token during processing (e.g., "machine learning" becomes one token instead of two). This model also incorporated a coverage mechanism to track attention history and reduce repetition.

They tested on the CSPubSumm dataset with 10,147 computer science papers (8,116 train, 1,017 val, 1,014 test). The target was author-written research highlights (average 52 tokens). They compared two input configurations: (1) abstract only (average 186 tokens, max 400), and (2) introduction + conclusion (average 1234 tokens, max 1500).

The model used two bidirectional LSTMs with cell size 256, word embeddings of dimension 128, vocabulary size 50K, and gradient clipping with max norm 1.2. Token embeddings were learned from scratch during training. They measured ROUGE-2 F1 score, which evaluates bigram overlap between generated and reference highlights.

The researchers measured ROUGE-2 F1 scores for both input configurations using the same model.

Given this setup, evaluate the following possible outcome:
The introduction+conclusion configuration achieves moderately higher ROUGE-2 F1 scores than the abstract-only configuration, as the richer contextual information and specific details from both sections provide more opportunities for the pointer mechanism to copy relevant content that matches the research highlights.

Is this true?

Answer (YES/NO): NO